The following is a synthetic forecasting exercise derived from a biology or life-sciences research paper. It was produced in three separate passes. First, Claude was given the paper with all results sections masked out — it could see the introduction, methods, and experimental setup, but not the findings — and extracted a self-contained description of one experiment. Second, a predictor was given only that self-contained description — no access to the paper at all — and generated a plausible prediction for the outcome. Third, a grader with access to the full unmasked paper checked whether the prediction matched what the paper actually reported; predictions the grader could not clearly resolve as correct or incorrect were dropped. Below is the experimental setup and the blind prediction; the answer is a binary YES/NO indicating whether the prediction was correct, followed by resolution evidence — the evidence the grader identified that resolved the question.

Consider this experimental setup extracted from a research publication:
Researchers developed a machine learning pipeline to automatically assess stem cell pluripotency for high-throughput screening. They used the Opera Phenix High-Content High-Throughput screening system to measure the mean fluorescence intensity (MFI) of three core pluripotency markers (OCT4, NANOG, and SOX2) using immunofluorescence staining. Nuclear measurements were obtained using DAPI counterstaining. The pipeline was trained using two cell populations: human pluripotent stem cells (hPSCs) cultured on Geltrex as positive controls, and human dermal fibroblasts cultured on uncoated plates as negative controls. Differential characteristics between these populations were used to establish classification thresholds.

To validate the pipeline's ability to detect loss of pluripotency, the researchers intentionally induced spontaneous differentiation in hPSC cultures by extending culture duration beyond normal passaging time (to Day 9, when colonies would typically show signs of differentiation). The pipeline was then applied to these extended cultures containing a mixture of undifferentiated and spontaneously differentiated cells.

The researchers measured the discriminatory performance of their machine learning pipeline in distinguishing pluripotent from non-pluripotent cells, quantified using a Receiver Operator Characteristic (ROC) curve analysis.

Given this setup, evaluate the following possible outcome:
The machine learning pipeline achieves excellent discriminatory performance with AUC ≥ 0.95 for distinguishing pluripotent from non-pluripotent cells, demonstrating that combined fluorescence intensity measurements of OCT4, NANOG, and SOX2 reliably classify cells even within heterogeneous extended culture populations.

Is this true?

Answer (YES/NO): YES